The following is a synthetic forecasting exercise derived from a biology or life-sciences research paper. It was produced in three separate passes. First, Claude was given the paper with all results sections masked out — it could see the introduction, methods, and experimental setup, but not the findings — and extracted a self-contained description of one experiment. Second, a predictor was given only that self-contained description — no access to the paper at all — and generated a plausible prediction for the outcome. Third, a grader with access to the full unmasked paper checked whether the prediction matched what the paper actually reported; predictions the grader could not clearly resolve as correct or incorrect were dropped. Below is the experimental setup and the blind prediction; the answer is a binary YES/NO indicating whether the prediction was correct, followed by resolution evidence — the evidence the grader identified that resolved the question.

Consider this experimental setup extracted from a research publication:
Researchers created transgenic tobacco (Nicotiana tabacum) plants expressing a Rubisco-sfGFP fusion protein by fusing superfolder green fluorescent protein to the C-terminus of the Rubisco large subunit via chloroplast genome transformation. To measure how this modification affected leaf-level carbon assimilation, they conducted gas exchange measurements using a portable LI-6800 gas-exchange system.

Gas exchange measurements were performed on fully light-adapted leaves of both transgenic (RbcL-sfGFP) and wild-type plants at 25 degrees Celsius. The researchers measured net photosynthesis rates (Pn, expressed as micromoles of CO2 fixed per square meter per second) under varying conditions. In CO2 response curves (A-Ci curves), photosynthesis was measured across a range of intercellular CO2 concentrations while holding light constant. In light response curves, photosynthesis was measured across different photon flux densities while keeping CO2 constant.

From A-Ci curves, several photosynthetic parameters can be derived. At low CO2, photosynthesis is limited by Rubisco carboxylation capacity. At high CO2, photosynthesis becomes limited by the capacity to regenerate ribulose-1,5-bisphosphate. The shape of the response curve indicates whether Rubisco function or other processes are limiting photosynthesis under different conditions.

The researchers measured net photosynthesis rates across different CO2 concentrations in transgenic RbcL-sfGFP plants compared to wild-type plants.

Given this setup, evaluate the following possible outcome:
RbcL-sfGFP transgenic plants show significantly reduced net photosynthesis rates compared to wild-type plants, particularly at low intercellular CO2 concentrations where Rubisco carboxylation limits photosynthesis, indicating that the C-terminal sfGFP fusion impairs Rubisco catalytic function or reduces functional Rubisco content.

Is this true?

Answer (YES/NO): NO